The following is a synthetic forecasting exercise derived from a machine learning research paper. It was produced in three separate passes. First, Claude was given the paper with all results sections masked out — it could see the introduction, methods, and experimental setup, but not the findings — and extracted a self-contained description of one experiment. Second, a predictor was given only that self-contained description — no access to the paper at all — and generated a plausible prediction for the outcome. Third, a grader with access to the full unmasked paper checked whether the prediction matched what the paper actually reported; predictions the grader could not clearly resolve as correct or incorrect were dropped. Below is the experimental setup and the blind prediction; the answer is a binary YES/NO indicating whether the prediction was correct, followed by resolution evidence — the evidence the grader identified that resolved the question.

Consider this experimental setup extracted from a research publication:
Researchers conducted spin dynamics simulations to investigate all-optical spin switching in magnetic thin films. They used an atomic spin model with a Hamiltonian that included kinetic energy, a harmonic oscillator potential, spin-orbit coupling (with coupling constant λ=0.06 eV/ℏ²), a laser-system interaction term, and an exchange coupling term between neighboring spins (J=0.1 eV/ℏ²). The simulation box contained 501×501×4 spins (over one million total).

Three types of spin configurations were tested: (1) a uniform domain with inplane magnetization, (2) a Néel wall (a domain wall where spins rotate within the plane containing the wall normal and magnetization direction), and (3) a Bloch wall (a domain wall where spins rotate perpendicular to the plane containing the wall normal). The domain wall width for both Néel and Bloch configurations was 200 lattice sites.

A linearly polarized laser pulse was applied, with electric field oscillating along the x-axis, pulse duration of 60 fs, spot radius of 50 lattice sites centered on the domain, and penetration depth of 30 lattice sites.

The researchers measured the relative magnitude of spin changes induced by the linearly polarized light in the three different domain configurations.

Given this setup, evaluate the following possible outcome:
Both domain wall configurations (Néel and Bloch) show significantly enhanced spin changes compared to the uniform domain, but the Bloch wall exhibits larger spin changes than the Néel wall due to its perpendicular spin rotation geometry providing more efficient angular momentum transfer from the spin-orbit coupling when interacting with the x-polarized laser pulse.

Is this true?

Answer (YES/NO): NO